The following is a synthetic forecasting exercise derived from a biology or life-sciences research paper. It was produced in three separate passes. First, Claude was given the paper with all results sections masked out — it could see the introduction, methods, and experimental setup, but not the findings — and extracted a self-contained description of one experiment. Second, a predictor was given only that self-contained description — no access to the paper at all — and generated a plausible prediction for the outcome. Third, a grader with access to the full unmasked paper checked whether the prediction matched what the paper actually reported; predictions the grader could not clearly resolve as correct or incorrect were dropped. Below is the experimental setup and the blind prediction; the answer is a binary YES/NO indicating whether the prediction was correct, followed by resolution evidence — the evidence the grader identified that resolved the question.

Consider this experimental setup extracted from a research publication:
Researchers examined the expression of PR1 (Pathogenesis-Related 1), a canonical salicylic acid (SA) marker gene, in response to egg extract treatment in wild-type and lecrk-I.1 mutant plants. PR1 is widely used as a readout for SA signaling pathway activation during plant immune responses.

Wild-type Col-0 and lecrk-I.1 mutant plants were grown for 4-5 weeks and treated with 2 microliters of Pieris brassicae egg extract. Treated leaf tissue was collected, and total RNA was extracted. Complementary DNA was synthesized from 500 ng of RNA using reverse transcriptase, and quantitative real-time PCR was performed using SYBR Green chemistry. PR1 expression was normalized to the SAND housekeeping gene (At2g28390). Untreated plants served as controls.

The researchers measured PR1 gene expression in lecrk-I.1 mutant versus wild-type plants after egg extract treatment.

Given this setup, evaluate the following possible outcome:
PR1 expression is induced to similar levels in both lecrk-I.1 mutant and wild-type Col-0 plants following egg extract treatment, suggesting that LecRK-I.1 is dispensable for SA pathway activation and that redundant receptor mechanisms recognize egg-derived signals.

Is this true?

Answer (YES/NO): YES